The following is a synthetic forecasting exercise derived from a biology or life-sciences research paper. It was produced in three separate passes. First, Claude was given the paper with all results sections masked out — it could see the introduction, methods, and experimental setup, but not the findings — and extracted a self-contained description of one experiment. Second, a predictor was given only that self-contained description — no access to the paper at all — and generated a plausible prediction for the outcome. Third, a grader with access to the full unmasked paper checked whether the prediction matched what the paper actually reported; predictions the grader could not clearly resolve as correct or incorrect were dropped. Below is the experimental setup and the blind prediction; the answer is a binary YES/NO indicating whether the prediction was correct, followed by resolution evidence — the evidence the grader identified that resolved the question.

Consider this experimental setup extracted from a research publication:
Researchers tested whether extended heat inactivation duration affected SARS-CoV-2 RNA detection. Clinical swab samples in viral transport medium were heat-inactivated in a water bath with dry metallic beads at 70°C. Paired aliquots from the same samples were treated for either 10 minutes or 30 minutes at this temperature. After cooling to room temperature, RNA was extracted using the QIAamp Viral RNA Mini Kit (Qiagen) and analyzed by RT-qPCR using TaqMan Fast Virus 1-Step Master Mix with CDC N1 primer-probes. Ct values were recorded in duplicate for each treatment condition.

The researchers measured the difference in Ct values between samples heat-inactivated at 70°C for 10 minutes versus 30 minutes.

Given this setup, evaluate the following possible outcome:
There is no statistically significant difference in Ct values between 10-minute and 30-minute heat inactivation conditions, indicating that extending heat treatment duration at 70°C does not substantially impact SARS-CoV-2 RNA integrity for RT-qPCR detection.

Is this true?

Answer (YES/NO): YES